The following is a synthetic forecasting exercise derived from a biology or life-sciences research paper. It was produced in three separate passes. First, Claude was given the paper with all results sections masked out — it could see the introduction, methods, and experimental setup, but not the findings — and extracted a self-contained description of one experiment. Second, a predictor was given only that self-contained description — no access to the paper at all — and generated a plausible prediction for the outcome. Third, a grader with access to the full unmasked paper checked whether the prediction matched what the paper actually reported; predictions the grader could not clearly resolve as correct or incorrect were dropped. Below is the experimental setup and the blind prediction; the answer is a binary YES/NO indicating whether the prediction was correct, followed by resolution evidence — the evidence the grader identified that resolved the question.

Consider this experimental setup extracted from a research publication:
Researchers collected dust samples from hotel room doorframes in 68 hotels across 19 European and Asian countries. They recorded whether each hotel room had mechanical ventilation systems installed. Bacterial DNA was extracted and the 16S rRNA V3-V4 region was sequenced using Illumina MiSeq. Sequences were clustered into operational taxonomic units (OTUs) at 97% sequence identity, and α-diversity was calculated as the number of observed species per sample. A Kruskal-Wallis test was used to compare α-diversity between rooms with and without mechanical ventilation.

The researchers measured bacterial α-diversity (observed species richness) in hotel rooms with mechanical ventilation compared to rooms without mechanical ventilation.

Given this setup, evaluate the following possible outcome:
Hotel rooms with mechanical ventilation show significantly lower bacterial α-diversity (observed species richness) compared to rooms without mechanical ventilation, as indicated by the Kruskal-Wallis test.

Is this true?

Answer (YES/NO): NO